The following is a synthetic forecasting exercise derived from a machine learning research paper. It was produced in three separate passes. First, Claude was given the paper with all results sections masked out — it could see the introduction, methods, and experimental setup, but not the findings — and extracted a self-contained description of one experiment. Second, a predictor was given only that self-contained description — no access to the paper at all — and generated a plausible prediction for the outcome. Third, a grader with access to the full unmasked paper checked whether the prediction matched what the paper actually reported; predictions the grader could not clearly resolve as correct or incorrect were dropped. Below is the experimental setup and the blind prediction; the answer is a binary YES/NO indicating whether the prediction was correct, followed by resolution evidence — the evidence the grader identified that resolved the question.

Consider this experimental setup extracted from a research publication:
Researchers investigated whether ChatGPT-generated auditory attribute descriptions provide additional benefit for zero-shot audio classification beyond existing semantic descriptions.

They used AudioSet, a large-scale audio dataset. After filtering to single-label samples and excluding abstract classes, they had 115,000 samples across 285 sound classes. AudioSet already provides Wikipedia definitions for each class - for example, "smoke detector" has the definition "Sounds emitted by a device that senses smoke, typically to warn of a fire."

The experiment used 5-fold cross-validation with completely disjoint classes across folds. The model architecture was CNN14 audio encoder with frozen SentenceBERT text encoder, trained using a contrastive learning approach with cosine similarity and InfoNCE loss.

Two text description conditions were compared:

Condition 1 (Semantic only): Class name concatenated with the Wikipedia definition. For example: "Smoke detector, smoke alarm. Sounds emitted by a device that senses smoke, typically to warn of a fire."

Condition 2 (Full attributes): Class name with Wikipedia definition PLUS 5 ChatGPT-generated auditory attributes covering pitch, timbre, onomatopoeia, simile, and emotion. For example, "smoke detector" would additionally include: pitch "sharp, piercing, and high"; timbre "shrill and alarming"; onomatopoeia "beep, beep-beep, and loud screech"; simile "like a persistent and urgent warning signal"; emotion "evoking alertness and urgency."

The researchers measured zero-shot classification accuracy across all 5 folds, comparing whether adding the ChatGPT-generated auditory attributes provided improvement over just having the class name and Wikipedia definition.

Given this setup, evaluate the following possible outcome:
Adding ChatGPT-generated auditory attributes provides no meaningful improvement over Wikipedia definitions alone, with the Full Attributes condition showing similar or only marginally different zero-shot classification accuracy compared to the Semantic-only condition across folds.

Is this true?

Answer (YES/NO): NO